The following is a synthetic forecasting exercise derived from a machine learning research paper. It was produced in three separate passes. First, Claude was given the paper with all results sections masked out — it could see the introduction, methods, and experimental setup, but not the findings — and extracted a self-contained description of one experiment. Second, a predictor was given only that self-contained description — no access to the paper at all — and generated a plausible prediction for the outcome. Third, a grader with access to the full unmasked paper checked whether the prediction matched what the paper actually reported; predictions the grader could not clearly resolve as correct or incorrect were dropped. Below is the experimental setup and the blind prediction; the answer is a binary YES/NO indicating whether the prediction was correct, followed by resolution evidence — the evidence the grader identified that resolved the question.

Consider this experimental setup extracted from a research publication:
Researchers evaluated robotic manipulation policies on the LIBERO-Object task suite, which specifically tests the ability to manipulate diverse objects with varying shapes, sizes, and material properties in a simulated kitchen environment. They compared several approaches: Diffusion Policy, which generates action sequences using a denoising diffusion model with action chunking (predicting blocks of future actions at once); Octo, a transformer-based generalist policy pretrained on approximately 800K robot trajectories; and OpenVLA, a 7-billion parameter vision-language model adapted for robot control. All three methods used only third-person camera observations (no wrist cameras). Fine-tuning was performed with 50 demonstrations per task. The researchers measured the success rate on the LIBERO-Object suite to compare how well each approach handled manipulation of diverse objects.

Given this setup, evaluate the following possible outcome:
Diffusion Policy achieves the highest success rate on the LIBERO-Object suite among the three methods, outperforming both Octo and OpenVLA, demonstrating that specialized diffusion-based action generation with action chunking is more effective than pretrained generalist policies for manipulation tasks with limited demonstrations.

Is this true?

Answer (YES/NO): YES